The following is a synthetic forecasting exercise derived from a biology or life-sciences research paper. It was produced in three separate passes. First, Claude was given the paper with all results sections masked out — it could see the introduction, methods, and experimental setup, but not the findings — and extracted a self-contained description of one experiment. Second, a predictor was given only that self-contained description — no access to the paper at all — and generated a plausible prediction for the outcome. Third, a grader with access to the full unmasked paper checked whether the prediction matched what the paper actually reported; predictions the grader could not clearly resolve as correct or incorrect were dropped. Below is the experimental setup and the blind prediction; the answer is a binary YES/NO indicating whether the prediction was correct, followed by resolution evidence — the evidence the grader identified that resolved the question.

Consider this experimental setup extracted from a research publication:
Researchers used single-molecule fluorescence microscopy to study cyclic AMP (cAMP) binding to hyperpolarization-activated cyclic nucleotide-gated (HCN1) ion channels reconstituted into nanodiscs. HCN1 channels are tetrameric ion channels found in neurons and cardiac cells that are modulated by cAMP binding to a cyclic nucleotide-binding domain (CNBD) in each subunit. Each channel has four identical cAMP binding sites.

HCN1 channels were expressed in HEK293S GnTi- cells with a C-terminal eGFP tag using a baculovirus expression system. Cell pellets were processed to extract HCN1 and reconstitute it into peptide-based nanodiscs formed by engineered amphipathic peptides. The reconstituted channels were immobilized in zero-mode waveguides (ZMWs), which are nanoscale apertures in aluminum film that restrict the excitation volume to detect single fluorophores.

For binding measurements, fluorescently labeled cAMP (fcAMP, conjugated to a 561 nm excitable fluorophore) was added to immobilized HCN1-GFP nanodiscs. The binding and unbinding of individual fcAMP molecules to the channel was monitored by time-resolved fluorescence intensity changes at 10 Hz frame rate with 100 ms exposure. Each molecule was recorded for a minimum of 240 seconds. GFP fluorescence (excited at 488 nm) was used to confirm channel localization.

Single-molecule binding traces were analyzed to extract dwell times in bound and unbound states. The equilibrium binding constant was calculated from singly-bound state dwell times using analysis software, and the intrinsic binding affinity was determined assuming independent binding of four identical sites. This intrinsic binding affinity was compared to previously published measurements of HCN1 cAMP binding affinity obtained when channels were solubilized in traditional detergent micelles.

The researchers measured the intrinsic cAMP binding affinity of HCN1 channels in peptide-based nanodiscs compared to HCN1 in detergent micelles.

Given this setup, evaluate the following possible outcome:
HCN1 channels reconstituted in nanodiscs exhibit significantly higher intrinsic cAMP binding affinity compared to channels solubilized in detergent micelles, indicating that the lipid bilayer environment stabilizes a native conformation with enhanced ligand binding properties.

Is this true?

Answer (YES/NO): YES